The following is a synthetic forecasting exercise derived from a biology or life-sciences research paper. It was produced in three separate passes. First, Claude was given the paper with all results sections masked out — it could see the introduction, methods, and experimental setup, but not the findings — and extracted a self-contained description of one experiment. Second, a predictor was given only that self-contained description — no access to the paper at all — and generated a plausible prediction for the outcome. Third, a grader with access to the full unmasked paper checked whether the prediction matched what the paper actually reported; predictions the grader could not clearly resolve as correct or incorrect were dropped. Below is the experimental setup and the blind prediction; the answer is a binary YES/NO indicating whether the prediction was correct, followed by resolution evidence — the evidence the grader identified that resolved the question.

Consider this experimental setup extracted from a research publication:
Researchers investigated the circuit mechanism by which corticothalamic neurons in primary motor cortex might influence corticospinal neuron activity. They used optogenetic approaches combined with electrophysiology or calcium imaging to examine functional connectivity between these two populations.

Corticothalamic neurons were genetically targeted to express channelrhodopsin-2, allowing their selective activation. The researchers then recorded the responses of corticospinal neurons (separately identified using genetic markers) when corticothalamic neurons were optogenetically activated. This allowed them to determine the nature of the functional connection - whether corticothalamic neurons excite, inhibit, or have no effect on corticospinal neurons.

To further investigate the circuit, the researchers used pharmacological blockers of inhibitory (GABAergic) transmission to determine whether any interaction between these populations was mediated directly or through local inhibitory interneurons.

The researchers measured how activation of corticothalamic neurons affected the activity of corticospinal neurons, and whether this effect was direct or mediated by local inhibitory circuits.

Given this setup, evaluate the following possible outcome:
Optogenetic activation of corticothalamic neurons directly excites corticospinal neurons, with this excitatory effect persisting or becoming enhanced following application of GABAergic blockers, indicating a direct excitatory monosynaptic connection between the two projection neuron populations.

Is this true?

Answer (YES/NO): NO